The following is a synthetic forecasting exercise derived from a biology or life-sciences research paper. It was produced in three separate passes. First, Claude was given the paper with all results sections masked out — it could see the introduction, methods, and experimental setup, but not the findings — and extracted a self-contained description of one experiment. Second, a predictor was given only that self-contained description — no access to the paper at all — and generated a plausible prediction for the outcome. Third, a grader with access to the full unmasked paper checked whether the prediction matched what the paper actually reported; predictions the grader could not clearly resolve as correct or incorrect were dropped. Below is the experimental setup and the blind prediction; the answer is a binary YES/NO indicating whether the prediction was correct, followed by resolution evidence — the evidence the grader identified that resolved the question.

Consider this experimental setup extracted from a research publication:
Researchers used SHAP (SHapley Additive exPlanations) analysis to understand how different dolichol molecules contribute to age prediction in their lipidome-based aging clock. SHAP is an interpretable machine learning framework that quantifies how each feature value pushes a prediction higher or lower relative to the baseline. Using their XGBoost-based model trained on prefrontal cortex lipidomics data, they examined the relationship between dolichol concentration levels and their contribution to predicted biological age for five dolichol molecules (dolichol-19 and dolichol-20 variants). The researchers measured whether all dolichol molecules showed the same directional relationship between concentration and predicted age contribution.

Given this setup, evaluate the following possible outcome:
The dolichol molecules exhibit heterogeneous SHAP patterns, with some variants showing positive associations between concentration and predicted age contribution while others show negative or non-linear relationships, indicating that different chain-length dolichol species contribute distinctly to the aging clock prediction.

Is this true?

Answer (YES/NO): YES